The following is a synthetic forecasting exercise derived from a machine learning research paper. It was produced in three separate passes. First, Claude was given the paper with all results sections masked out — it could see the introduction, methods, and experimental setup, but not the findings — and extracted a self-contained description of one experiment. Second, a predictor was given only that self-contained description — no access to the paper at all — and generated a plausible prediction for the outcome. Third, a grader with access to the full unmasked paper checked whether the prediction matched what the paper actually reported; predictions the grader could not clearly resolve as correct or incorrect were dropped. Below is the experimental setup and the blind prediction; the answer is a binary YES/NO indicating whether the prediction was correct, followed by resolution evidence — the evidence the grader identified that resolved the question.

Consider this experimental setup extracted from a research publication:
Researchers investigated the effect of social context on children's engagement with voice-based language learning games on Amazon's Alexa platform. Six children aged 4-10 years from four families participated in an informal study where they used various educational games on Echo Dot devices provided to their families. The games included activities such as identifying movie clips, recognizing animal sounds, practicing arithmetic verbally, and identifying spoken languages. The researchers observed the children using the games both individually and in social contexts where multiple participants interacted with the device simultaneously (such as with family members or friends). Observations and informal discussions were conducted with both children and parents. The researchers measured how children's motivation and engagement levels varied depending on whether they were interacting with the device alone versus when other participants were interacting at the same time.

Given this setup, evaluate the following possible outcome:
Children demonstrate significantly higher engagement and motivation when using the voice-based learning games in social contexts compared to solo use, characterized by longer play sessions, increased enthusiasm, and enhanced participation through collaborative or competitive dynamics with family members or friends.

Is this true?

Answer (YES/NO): YES